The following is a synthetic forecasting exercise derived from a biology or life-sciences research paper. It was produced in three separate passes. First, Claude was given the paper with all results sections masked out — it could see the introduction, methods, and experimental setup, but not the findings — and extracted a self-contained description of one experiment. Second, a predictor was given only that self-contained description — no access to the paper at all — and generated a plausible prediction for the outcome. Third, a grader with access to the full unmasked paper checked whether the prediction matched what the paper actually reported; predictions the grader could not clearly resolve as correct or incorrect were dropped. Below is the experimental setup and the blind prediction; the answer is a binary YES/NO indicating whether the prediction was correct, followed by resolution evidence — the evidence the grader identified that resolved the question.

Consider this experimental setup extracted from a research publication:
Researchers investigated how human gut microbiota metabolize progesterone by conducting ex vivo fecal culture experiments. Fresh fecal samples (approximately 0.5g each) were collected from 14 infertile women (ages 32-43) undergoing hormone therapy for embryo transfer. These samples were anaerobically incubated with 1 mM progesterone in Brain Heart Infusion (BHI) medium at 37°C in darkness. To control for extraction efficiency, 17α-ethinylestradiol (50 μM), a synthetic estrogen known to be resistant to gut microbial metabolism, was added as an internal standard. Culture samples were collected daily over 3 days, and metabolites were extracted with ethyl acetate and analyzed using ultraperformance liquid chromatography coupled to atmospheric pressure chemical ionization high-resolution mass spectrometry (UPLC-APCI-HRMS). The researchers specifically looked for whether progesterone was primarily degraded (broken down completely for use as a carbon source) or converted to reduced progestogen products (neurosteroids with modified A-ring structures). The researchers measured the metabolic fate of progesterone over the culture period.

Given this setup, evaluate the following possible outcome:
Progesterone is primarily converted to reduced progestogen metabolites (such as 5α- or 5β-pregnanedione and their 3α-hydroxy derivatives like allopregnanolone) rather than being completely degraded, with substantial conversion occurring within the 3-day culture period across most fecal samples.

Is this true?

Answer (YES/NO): YES